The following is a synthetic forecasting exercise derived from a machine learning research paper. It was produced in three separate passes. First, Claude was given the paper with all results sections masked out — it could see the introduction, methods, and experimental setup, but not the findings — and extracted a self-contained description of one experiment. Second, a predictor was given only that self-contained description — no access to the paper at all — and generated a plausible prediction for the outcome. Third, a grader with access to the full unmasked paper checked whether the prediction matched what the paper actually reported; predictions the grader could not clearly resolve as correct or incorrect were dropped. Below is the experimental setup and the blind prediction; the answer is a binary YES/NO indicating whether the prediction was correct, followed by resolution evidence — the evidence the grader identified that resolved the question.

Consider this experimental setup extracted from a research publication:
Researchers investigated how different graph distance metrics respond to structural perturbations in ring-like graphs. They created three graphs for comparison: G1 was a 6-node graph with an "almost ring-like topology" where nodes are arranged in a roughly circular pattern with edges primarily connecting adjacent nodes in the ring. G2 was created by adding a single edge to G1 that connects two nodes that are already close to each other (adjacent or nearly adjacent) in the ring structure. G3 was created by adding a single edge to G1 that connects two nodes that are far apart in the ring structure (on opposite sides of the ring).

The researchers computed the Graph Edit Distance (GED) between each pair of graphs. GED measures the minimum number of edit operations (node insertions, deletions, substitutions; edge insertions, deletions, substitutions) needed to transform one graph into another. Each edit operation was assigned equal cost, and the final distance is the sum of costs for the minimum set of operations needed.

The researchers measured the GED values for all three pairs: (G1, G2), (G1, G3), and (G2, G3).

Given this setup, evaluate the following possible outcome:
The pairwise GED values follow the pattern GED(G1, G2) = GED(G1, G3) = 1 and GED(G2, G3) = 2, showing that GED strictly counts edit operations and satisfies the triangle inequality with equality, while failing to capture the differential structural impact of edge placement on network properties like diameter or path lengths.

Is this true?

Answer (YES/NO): NO